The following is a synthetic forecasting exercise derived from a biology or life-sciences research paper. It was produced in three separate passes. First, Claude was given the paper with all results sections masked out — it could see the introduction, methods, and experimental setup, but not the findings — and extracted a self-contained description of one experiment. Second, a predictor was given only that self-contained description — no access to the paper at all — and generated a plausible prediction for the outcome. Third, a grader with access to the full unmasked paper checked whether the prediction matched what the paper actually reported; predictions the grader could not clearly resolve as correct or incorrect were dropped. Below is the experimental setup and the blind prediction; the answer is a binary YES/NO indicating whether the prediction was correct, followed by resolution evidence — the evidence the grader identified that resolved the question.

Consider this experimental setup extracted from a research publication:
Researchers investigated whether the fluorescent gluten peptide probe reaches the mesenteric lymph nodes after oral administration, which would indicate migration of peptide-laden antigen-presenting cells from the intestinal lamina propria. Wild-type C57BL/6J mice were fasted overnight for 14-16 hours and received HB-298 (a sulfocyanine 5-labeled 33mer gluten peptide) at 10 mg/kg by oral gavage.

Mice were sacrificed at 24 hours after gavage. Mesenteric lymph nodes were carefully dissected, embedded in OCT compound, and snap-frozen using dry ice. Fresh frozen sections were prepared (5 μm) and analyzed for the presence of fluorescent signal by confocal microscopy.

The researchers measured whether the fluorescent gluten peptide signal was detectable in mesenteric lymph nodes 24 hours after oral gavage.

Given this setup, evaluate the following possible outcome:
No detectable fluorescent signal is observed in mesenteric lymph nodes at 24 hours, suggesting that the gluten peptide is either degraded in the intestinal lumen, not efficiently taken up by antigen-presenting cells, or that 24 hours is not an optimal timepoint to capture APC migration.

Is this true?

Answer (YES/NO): NO